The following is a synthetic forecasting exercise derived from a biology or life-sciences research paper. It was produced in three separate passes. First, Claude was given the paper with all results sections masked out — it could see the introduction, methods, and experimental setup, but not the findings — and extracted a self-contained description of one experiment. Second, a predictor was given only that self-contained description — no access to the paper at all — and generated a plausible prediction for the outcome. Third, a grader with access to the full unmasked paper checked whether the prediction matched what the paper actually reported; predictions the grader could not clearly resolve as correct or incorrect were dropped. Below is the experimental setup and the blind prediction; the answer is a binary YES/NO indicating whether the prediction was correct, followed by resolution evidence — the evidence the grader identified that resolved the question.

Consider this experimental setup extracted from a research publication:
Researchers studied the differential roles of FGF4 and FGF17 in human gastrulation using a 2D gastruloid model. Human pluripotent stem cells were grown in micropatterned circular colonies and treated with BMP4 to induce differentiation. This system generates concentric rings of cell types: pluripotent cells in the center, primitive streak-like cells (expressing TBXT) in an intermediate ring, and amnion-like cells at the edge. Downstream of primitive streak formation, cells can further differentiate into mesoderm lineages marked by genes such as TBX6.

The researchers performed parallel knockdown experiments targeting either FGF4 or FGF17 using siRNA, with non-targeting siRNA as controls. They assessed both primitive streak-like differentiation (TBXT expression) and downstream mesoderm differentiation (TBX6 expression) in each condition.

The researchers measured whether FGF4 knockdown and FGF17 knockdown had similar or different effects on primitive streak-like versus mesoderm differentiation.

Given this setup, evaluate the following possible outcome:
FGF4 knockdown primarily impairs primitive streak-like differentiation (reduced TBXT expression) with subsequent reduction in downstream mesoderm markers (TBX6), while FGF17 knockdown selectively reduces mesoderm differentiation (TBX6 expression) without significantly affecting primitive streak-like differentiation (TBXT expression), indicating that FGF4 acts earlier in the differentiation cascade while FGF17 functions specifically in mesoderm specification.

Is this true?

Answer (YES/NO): YES